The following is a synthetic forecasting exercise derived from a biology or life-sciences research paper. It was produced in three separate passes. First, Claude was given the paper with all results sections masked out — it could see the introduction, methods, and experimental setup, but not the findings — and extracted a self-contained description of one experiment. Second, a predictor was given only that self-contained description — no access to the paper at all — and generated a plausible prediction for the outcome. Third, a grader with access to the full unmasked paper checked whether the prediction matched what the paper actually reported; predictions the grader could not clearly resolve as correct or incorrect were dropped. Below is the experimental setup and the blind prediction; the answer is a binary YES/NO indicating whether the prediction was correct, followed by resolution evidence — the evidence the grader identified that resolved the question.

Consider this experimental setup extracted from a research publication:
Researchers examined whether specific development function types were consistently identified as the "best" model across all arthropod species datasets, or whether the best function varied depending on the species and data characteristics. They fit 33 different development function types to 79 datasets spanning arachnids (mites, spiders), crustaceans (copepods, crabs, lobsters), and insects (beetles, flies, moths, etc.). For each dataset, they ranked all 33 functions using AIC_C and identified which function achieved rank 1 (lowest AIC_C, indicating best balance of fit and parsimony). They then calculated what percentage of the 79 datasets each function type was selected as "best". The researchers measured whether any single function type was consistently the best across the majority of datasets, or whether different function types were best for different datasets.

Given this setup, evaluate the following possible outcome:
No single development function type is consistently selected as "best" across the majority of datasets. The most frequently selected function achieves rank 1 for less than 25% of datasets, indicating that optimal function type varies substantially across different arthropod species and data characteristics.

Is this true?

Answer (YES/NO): YES